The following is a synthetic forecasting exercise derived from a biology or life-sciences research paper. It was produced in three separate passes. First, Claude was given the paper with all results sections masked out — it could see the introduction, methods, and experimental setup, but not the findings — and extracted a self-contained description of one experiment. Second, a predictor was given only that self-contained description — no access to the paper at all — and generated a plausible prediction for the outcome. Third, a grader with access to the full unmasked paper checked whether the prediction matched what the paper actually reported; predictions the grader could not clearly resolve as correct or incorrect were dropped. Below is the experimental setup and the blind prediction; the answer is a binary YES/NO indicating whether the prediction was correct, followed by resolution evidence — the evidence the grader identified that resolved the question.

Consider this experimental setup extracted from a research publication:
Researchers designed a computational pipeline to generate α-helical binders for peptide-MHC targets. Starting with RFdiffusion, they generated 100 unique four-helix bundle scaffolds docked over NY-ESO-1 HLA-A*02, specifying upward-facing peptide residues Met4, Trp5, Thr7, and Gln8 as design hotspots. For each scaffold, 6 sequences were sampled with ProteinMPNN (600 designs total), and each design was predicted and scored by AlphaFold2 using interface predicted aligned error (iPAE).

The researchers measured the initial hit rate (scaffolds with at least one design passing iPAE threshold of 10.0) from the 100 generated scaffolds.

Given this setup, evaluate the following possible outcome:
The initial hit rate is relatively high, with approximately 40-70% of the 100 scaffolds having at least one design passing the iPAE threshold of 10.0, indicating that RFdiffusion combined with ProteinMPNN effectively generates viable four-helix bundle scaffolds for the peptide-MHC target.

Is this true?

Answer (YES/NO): NO